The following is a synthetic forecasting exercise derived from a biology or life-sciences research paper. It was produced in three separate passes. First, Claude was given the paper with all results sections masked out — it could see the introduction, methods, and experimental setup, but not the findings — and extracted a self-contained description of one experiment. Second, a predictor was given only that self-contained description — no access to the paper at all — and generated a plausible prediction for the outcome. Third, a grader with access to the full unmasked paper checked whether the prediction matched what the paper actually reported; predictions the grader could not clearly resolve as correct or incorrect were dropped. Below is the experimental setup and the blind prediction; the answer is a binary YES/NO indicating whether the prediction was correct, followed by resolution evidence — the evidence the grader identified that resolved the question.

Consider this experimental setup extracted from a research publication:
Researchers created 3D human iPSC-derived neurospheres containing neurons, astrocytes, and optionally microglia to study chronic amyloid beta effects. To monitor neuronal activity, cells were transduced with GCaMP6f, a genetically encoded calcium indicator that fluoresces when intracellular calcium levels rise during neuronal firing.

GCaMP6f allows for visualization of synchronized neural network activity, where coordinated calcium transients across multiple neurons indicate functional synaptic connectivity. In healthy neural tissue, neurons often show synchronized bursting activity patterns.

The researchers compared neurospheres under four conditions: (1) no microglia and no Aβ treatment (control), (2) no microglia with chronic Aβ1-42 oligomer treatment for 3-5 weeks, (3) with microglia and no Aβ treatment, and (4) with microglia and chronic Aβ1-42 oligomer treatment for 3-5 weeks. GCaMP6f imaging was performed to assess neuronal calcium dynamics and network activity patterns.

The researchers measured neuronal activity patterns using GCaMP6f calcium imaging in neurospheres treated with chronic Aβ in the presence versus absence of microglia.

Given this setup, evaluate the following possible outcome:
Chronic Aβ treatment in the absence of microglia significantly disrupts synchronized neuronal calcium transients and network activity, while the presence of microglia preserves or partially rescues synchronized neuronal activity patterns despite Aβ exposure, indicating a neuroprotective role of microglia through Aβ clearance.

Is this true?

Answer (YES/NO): YES